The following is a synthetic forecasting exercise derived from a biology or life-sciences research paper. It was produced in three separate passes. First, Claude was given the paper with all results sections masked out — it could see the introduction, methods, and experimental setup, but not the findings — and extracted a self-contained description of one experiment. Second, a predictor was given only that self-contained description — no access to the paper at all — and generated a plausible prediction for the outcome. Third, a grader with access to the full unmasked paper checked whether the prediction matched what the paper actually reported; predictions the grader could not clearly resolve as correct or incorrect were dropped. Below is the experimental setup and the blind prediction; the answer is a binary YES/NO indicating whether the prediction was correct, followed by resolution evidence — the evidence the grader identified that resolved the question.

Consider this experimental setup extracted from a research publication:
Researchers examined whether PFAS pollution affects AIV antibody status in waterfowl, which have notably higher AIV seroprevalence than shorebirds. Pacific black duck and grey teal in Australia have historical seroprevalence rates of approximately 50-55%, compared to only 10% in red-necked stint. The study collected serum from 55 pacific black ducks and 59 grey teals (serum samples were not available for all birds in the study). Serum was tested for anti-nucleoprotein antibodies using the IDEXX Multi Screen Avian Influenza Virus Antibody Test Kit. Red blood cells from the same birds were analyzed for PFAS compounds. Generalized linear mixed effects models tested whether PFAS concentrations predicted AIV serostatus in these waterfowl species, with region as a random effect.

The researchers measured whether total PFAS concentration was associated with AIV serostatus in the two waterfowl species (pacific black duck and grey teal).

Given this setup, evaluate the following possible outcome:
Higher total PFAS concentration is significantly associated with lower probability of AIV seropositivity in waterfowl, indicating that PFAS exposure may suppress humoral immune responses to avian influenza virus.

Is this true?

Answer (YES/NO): NO